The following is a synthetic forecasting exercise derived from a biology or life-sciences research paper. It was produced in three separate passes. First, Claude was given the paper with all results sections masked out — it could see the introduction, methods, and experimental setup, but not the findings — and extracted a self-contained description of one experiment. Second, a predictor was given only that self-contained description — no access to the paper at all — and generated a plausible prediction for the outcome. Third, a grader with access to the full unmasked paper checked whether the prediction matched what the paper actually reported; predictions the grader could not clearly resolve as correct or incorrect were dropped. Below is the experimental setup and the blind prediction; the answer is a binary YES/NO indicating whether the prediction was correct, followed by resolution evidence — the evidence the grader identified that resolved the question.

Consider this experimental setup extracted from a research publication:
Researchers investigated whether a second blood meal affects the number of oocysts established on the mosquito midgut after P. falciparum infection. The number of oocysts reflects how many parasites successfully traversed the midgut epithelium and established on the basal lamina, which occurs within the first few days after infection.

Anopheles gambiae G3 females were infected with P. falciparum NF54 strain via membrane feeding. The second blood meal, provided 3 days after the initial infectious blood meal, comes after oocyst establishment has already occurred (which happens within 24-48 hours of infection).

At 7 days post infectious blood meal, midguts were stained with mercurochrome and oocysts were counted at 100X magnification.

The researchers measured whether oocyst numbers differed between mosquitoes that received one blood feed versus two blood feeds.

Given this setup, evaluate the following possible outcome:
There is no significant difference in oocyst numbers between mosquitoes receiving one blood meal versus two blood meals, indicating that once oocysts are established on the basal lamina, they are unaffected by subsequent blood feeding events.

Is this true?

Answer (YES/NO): YES